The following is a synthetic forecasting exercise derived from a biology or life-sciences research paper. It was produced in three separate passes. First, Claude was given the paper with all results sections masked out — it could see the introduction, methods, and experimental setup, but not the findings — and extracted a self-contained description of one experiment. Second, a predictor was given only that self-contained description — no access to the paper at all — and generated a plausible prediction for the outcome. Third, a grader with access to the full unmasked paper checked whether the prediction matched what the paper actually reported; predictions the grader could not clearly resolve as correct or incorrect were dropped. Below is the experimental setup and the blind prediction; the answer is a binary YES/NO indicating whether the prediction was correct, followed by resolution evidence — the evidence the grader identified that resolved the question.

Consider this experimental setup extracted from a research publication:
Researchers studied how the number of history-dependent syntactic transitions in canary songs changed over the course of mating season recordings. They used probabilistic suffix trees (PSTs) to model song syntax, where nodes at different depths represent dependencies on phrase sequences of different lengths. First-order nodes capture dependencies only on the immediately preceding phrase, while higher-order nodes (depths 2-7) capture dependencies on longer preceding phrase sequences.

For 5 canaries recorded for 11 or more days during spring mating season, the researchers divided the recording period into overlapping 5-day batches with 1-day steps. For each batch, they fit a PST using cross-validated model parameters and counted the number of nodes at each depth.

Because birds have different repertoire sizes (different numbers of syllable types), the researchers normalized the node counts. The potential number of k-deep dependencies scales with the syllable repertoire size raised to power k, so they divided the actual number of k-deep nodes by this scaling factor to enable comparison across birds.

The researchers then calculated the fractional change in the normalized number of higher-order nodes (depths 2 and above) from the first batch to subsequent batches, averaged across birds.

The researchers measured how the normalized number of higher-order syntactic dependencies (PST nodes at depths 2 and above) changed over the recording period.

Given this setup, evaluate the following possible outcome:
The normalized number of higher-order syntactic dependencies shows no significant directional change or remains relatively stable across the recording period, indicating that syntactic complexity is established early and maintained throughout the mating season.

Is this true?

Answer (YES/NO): NO